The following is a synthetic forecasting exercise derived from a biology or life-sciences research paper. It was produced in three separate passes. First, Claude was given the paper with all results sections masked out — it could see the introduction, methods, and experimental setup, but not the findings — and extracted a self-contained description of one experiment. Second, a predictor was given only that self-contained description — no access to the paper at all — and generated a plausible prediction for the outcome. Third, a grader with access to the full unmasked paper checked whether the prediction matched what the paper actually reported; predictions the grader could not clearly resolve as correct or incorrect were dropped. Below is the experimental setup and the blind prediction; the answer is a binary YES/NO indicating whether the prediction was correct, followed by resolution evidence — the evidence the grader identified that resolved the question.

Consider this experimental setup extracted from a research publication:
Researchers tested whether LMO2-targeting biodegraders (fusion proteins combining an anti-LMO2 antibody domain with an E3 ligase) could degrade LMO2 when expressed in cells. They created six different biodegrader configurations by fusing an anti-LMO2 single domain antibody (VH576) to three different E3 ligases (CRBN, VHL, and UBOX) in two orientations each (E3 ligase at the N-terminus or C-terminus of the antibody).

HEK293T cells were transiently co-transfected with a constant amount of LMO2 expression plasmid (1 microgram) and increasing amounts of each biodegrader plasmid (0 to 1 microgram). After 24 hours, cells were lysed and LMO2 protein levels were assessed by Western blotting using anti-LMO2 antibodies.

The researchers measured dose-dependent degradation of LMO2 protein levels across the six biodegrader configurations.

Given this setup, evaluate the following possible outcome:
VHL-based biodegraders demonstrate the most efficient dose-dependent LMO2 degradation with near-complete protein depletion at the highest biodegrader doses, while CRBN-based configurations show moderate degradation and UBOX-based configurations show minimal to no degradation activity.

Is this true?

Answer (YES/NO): NO